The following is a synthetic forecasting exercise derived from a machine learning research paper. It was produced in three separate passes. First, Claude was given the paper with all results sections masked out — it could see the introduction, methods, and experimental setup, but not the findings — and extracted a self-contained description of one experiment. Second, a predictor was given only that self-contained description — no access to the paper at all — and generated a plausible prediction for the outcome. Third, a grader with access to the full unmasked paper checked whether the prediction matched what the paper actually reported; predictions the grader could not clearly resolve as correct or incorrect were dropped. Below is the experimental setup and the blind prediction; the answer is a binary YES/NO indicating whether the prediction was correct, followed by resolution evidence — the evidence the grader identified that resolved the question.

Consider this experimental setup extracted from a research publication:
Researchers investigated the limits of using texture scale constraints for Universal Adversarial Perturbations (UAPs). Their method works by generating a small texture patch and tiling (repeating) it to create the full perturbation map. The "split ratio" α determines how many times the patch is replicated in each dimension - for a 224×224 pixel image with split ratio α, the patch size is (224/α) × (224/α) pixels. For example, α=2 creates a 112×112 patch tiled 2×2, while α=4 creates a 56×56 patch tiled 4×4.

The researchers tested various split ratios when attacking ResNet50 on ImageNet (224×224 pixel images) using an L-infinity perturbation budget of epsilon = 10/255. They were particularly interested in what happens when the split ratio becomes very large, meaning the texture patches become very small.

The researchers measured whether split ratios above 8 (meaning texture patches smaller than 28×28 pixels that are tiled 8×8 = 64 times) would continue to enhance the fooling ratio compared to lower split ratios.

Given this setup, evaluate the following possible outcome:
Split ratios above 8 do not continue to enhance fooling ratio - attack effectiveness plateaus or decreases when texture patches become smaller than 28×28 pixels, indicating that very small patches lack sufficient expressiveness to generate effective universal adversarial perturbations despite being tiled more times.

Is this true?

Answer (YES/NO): YES